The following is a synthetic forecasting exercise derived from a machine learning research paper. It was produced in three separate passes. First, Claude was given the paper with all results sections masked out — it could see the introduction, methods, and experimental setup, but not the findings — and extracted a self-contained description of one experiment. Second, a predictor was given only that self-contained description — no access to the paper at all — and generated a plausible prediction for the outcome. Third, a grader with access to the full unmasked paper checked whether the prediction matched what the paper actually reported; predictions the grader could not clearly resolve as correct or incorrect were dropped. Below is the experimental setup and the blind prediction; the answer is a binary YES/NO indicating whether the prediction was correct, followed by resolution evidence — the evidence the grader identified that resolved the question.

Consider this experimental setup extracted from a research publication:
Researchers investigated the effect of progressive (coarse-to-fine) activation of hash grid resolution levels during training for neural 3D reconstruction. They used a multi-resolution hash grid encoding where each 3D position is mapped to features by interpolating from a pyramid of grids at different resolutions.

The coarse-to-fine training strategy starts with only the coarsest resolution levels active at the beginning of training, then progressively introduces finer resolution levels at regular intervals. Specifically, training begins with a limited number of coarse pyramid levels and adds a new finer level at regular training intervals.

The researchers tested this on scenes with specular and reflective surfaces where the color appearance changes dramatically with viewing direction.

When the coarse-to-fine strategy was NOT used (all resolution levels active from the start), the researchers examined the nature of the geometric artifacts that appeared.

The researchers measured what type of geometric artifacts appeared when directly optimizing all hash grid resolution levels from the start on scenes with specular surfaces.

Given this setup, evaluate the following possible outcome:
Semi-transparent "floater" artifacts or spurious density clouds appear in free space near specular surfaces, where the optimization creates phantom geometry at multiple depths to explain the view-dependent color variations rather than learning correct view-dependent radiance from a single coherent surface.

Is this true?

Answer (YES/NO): NO